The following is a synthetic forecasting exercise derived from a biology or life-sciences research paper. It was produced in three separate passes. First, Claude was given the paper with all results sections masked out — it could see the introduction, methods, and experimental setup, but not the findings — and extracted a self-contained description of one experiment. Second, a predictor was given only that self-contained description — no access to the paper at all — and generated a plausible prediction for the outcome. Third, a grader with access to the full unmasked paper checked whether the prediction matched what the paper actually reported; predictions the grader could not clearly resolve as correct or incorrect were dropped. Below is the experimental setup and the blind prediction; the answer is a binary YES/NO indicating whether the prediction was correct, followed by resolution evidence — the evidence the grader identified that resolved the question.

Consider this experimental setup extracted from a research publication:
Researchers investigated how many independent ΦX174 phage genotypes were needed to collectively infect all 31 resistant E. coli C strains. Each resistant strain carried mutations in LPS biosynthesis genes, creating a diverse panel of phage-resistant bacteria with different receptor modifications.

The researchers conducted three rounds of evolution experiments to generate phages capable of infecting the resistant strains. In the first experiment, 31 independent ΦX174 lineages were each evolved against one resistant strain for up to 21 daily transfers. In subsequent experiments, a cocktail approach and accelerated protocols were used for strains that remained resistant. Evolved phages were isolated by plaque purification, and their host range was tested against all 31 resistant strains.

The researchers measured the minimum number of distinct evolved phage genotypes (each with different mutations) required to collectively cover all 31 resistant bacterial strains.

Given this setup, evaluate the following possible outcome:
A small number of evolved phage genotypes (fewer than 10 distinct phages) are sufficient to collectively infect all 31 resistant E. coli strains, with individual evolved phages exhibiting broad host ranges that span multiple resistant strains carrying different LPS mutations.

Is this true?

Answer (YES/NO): NO